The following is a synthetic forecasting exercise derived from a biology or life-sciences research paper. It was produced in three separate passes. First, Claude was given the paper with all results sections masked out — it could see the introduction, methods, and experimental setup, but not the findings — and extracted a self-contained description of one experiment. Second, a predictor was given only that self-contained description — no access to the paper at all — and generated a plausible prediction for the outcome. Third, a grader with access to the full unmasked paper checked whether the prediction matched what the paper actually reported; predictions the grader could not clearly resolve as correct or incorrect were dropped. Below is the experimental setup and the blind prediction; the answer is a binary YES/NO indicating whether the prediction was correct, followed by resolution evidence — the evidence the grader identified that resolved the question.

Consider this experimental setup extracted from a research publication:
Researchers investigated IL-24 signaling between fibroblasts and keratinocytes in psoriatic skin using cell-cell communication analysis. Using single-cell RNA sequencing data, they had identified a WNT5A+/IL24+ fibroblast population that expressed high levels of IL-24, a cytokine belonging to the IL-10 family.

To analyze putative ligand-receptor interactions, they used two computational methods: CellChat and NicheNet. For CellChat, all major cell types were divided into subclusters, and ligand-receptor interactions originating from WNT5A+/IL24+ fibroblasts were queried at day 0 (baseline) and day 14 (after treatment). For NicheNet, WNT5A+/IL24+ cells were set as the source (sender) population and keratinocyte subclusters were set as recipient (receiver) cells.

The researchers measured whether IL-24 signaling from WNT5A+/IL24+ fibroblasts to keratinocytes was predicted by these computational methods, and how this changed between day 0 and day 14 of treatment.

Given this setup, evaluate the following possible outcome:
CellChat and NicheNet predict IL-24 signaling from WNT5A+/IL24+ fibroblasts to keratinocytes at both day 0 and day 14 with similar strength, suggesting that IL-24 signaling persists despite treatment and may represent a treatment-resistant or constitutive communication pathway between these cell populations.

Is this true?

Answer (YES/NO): NO